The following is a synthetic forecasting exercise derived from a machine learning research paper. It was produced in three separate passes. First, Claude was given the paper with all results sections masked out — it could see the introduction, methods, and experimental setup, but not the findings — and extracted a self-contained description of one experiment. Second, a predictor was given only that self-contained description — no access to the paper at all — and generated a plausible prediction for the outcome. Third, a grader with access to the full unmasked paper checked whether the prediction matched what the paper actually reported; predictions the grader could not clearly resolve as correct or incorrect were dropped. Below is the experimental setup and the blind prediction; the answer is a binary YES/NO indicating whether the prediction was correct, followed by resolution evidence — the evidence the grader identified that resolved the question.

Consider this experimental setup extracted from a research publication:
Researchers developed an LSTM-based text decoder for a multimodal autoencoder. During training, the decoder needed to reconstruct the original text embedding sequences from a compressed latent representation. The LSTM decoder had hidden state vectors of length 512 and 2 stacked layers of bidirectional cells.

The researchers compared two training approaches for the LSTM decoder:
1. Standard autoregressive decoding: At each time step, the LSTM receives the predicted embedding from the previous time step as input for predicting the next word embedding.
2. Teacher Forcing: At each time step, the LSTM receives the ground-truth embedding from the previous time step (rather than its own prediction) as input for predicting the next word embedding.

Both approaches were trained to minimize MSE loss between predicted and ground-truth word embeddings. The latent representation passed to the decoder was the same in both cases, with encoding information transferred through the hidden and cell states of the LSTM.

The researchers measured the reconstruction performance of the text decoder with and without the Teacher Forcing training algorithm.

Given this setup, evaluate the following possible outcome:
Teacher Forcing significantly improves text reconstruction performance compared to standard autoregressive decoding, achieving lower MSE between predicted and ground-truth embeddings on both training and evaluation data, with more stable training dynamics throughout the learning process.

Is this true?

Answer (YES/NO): NO